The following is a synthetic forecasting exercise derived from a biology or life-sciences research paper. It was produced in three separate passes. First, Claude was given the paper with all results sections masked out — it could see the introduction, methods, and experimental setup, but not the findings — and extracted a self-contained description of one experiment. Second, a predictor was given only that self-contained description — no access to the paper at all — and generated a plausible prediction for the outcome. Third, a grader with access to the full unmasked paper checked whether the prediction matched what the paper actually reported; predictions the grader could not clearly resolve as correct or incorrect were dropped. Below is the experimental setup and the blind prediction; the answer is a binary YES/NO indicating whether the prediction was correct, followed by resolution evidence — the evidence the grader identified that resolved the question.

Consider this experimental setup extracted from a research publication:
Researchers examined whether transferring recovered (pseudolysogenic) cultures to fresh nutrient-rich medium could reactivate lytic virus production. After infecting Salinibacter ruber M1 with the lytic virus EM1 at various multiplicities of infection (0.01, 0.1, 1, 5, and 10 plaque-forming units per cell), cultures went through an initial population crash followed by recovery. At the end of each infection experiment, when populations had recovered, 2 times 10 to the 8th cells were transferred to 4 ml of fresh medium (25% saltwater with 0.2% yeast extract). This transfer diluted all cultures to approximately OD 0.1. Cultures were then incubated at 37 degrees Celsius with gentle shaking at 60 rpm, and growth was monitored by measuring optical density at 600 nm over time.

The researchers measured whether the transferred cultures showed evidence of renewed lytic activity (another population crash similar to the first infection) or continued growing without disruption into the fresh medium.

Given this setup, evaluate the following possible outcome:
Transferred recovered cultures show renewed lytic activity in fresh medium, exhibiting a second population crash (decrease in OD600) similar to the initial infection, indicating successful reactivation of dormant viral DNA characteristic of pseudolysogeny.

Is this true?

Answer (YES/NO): NO